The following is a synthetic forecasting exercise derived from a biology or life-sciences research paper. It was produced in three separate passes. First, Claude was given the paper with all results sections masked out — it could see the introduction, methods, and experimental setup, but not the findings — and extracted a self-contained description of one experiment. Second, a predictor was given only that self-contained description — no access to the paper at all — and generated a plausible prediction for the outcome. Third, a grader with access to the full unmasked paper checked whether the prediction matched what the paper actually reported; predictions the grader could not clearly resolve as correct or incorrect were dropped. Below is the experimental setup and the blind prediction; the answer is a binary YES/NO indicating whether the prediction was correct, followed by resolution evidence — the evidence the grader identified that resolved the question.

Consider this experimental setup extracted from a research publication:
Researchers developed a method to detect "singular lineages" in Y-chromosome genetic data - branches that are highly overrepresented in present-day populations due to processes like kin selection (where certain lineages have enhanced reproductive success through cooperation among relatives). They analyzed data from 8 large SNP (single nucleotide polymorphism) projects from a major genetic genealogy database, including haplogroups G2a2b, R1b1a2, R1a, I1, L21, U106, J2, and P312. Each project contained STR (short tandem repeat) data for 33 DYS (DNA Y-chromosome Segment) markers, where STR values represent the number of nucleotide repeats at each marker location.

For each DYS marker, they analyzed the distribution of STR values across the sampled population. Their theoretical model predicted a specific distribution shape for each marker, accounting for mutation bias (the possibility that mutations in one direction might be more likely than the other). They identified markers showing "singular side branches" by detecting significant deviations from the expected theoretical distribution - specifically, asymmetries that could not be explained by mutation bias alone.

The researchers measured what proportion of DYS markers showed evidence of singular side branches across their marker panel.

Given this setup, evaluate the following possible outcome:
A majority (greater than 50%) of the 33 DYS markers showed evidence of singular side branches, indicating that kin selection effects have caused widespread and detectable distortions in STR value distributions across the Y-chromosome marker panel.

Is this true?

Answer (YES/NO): NO